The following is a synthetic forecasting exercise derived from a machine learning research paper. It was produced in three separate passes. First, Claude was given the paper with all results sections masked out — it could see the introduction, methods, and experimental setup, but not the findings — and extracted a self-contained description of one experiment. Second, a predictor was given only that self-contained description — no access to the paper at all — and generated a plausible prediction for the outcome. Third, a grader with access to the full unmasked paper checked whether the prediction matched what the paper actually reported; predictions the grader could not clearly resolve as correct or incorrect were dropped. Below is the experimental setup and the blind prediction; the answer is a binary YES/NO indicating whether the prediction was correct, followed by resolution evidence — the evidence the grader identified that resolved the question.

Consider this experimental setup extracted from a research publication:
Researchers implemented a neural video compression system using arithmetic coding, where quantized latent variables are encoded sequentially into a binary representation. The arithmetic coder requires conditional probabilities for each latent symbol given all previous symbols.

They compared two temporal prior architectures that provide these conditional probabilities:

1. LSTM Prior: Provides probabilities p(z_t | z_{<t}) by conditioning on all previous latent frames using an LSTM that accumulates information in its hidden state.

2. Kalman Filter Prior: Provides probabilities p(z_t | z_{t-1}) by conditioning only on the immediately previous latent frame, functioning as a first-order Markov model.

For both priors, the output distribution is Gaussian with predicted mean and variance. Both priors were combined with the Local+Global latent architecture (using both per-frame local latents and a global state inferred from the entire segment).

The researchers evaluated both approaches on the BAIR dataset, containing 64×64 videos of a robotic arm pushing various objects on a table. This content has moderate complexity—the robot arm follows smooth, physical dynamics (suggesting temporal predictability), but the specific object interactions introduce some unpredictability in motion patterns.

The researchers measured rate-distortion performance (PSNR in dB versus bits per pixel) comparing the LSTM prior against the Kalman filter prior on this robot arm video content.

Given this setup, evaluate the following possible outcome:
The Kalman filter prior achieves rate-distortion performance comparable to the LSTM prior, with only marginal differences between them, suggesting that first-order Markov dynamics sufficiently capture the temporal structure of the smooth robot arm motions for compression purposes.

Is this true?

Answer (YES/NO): NO